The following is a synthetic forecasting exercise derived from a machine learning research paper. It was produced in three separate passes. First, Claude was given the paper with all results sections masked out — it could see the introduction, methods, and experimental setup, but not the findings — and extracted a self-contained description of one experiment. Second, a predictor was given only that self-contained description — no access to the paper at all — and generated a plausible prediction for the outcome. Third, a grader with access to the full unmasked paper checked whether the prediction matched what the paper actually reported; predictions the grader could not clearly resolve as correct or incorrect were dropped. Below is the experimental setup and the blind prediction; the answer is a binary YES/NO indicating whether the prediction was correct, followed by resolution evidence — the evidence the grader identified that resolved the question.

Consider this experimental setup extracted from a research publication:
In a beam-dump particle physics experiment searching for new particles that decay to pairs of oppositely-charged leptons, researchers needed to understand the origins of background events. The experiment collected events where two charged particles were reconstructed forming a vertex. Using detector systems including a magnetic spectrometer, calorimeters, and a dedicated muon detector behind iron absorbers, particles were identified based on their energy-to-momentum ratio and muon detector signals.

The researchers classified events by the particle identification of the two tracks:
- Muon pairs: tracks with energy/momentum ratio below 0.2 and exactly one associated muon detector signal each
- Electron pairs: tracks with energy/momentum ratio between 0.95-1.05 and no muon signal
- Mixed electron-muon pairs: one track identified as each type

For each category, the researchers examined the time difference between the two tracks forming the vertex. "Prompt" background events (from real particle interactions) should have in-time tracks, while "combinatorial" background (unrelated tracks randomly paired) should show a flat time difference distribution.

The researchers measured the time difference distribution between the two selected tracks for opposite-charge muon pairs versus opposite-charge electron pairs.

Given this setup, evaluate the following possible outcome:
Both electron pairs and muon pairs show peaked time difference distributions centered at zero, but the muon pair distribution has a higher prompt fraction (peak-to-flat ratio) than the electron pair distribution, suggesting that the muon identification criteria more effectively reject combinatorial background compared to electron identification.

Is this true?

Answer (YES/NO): NO